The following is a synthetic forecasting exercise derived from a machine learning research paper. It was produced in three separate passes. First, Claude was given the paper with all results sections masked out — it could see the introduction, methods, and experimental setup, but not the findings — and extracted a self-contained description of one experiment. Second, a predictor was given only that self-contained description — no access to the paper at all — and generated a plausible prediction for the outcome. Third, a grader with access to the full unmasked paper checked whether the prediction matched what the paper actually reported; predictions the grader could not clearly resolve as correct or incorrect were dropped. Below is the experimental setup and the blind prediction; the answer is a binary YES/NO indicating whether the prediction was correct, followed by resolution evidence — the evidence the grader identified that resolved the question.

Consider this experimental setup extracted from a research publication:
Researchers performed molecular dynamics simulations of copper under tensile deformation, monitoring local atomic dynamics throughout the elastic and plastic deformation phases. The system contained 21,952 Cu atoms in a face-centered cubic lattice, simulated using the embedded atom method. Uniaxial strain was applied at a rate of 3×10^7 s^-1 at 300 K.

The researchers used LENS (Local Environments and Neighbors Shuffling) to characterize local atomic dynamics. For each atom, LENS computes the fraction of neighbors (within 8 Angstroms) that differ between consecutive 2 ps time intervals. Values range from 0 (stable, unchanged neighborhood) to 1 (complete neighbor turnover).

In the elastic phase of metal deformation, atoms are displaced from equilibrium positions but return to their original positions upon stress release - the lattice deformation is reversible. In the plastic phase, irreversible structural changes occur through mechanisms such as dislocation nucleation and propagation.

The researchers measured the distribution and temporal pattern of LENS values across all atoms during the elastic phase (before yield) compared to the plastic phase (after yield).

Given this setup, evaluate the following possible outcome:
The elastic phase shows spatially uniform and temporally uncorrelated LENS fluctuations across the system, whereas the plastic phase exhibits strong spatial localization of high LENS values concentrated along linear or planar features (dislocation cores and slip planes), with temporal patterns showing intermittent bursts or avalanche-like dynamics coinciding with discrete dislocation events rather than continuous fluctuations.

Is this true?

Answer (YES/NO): YES